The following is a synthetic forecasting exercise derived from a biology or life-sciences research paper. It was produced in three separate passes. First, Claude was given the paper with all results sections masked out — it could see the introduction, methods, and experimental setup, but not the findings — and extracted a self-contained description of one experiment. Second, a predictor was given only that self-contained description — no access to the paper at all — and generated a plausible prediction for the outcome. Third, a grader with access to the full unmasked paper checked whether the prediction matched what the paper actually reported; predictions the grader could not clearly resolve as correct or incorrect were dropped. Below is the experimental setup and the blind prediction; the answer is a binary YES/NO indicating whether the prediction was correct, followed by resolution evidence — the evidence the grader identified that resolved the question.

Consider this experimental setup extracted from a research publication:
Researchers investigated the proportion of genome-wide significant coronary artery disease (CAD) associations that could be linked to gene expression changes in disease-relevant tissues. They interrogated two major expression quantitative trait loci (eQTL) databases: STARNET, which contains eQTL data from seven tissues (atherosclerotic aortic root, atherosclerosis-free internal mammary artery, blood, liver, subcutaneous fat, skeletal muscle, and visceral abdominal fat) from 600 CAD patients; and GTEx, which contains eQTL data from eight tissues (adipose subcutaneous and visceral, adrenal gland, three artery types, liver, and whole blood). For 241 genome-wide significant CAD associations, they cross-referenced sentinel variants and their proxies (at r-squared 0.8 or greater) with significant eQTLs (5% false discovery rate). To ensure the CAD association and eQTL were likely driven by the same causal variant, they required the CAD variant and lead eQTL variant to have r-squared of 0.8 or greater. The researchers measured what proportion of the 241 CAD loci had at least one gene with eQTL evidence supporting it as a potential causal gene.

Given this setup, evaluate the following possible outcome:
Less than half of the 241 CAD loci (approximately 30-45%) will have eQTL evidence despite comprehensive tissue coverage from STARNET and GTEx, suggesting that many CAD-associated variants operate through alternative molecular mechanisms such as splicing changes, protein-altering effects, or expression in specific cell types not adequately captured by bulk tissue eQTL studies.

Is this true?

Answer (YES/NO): YES